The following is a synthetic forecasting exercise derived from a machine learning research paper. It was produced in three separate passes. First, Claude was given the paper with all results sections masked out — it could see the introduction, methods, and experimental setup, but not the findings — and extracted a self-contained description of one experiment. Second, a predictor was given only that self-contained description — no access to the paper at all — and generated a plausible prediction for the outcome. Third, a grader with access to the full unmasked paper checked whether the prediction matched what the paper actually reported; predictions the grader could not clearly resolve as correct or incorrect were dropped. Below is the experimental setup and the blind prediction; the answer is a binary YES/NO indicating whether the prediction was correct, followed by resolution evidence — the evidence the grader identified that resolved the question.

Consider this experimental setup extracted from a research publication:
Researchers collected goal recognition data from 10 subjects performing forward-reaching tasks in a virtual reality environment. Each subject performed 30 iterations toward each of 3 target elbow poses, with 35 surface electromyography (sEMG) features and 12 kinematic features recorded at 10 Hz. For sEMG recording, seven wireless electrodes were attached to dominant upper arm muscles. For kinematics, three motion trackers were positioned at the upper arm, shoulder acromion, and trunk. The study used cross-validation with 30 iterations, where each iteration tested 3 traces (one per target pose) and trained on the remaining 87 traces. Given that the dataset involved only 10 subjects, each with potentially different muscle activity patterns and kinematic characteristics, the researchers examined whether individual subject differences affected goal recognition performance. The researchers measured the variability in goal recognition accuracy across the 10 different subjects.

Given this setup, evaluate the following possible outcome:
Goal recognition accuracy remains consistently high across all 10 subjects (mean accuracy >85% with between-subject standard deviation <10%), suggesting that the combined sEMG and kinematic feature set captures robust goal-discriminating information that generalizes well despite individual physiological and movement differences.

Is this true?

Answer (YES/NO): NO